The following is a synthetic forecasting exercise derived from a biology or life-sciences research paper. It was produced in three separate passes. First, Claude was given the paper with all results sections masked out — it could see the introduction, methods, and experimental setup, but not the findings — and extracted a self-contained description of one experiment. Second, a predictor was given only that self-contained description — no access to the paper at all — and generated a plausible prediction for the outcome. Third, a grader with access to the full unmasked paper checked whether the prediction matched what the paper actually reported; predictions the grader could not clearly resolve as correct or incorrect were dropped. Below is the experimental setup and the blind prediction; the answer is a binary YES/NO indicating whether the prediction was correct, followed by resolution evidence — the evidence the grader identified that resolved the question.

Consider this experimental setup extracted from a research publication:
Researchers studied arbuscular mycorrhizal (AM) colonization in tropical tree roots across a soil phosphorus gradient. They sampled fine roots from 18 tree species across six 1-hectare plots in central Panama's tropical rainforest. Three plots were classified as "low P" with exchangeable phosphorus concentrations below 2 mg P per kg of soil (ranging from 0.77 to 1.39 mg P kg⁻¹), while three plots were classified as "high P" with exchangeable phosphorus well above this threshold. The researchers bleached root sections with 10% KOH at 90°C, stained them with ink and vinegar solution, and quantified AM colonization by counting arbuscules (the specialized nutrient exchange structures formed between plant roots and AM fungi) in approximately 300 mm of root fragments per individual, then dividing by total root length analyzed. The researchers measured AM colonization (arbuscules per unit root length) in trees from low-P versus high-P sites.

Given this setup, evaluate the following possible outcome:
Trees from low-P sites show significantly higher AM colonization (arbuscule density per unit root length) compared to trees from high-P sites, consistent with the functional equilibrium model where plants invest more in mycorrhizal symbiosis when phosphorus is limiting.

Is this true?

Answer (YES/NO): NO